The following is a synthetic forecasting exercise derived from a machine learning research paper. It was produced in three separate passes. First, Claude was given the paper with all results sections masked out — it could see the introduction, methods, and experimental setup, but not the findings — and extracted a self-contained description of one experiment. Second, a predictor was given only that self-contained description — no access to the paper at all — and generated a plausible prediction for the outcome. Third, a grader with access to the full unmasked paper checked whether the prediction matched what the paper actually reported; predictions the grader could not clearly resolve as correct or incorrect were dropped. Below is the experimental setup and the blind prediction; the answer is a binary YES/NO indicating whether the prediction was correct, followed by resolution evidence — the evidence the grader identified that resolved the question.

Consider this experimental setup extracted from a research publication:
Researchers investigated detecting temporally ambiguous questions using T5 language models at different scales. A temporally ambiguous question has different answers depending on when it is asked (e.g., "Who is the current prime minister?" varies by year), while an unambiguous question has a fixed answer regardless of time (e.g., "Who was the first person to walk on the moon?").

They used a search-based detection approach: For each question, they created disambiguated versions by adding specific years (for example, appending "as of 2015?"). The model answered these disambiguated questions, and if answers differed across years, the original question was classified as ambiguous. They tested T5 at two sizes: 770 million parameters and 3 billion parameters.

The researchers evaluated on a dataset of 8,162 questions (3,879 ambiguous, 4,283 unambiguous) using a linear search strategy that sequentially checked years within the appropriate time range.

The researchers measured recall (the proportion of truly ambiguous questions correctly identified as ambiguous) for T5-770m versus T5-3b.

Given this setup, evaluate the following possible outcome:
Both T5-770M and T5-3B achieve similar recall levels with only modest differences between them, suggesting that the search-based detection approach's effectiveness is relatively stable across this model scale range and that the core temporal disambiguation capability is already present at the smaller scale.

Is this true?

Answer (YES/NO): NO